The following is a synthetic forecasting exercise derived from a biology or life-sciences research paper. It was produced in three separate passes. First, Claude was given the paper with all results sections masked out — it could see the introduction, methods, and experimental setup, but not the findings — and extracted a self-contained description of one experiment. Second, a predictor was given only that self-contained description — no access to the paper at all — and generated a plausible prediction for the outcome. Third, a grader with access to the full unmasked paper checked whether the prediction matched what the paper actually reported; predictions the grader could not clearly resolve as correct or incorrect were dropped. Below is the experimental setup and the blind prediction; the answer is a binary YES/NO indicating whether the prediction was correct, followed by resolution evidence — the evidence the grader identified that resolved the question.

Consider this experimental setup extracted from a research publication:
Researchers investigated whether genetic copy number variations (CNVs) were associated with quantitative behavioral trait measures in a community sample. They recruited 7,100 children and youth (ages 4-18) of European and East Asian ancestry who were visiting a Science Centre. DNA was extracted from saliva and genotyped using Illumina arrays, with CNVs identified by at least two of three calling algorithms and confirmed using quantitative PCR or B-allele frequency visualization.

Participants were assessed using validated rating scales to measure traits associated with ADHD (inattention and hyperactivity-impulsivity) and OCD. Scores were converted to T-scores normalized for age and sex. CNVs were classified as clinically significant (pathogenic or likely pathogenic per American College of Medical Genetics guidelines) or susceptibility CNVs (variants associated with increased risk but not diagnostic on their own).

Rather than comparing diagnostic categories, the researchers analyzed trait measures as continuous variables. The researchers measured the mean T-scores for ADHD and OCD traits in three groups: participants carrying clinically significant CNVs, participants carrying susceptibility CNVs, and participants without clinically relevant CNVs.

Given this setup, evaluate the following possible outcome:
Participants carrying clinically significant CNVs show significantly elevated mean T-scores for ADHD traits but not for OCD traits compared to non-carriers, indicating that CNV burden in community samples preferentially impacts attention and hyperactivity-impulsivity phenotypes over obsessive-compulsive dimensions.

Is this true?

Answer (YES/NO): NO